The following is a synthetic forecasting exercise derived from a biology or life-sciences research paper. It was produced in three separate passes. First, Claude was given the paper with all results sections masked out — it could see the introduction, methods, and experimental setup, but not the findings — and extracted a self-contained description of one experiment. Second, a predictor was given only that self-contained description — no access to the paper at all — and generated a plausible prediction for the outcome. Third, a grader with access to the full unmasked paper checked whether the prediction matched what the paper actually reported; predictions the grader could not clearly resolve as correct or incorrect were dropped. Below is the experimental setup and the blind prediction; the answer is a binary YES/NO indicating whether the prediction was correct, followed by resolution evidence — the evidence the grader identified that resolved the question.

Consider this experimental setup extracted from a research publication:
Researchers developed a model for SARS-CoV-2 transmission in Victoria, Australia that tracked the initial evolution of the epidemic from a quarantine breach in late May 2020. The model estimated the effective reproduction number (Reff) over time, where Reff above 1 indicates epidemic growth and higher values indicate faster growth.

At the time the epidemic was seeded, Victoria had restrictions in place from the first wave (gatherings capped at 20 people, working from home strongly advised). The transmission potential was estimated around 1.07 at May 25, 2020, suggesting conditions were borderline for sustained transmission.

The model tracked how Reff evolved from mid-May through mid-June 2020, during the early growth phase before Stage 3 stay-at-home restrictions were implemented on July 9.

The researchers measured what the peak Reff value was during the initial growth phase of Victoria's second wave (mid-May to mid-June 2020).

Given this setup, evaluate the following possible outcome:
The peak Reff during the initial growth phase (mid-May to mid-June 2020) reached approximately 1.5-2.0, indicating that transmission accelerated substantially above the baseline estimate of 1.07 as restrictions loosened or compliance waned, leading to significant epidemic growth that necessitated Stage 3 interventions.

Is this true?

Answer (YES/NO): YES